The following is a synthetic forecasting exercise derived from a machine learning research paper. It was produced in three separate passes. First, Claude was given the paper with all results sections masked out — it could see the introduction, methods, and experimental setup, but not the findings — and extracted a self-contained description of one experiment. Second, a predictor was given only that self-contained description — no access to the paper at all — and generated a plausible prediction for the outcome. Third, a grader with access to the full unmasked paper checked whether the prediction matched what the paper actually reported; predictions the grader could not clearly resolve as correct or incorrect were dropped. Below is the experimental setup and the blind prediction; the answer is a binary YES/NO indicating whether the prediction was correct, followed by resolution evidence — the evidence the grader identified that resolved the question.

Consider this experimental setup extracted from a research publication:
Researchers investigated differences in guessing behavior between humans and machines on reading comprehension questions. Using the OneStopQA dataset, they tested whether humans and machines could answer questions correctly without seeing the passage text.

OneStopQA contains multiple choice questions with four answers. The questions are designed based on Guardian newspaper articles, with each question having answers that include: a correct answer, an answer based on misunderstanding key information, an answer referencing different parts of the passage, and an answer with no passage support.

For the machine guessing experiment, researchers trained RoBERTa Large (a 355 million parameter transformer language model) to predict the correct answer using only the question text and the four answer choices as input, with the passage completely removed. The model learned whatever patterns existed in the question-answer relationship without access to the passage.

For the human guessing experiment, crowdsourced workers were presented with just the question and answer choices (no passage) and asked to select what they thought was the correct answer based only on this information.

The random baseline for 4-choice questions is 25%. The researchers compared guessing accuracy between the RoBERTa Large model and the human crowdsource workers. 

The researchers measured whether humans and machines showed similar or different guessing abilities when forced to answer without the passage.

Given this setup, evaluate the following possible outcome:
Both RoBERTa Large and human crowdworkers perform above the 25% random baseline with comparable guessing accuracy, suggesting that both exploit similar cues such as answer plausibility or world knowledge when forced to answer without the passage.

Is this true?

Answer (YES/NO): NO